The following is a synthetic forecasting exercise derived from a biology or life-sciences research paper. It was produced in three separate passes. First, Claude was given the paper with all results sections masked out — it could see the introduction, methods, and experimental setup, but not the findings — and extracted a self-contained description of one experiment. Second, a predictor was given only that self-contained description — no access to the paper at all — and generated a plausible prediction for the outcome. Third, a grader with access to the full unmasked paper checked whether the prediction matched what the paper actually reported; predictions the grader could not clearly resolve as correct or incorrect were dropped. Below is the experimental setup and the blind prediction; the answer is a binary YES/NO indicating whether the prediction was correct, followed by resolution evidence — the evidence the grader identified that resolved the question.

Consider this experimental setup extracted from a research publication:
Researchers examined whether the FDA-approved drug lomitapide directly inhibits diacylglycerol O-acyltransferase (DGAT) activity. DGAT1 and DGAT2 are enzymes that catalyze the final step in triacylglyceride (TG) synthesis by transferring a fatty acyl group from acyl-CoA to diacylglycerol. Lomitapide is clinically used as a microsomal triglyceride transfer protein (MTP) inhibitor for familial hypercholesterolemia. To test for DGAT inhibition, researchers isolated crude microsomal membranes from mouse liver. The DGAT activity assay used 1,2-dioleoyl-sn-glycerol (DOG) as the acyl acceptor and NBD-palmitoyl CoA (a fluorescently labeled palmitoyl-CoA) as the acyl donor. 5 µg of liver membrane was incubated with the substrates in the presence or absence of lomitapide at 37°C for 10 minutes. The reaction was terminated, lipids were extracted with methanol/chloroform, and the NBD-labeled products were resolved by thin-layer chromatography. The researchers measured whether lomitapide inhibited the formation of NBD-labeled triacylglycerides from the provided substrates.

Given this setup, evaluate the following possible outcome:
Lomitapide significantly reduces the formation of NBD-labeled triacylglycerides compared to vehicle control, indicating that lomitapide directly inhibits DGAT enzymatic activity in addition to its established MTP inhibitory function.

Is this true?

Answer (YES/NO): YES